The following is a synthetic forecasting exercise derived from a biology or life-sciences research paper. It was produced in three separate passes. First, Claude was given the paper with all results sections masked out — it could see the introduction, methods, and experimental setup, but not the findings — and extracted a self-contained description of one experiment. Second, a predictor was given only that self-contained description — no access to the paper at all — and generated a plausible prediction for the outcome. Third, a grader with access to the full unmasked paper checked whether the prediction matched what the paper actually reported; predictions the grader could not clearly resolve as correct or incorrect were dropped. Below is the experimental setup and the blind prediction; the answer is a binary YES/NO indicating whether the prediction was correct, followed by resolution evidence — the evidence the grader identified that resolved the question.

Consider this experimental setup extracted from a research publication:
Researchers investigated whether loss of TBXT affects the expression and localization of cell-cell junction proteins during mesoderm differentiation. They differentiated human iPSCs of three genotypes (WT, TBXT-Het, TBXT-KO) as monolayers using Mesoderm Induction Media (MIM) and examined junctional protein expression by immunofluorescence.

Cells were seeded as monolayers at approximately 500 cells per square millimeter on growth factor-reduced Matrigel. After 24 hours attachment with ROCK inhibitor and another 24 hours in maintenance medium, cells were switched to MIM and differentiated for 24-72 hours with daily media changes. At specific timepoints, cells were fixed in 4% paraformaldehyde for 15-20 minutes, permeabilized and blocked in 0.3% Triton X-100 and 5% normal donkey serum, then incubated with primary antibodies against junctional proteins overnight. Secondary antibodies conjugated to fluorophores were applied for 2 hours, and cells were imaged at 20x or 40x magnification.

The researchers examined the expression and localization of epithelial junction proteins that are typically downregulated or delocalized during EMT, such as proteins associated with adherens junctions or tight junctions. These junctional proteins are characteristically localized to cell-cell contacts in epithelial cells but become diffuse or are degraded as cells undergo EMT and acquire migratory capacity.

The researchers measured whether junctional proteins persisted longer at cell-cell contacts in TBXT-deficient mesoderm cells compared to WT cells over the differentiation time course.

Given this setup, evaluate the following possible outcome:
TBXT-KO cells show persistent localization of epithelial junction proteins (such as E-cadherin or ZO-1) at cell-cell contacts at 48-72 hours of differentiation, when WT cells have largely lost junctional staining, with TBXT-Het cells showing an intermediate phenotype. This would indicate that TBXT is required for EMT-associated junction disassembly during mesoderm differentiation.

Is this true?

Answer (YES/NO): YES